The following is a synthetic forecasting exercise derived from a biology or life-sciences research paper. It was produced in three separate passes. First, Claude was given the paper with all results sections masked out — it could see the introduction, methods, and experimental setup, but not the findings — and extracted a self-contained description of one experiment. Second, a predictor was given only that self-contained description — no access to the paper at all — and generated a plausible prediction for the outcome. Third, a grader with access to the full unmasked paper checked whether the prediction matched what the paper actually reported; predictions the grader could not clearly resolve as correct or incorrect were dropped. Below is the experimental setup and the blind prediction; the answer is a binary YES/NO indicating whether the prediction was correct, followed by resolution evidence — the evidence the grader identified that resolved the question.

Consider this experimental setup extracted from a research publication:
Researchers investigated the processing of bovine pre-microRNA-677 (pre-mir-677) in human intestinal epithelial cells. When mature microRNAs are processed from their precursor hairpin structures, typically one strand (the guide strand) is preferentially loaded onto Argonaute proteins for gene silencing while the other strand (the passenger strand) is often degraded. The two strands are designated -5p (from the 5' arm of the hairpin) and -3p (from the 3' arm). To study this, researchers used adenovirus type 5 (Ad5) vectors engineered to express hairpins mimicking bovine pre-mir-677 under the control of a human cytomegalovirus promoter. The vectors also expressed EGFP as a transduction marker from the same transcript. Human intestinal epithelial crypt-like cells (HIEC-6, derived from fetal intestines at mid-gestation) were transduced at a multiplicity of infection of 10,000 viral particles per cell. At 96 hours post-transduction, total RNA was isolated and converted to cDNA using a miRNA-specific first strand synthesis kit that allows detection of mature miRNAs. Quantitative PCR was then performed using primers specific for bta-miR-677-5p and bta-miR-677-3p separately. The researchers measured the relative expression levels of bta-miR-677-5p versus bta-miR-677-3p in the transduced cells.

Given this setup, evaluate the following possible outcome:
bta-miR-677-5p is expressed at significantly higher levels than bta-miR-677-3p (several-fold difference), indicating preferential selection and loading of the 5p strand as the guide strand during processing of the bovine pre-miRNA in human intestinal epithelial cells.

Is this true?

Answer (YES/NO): YES